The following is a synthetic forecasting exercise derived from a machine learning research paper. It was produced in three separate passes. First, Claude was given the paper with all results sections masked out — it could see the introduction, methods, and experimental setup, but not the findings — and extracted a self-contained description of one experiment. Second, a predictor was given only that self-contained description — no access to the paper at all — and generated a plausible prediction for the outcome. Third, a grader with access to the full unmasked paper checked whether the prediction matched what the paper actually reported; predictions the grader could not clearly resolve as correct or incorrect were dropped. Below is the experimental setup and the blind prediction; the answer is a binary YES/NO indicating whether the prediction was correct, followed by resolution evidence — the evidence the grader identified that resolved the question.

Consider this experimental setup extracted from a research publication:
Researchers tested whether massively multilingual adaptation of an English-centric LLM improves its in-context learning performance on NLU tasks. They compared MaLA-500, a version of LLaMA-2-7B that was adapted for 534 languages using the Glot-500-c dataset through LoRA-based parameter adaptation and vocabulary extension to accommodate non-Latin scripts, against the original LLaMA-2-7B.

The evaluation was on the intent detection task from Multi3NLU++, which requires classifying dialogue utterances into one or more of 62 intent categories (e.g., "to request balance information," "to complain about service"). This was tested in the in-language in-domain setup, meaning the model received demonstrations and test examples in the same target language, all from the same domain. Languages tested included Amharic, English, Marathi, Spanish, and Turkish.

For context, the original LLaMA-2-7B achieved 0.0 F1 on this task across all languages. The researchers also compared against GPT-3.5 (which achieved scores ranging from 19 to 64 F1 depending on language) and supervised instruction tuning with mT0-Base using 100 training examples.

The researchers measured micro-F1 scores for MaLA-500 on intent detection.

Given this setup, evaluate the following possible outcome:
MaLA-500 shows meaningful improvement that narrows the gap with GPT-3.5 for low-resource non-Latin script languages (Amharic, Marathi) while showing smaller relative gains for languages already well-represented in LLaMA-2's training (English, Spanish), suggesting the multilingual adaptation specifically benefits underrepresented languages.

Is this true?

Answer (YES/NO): NO